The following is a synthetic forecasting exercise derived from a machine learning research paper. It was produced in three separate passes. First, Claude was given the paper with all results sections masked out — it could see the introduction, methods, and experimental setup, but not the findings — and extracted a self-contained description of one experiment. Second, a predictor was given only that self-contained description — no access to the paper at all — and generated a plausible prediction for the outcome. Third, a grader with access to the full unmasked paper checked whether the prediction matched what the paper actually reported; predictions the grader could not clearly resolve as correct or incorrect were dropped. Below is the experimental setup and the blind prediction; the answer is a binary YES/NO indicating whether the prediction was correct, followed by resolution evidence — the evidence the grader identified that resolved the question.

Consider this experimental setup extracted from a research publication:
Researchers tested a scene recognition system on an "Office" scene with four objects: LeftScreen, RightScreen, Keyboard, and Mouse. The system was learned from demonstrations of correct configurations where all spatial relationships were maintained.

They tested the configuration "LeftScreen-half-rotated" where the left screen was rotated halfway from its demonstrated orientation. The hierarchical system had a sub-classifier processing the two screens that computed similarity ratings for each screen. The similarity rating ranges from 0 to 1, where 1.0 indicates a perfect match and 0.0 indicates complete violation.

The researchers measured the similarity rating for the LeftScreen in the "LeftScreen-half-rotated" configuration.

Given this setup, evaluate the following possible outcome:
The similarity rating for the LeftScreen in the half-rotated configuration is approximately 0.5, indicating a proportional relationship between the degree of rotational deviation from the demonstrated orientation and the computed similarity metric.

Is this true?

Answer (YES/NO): YES